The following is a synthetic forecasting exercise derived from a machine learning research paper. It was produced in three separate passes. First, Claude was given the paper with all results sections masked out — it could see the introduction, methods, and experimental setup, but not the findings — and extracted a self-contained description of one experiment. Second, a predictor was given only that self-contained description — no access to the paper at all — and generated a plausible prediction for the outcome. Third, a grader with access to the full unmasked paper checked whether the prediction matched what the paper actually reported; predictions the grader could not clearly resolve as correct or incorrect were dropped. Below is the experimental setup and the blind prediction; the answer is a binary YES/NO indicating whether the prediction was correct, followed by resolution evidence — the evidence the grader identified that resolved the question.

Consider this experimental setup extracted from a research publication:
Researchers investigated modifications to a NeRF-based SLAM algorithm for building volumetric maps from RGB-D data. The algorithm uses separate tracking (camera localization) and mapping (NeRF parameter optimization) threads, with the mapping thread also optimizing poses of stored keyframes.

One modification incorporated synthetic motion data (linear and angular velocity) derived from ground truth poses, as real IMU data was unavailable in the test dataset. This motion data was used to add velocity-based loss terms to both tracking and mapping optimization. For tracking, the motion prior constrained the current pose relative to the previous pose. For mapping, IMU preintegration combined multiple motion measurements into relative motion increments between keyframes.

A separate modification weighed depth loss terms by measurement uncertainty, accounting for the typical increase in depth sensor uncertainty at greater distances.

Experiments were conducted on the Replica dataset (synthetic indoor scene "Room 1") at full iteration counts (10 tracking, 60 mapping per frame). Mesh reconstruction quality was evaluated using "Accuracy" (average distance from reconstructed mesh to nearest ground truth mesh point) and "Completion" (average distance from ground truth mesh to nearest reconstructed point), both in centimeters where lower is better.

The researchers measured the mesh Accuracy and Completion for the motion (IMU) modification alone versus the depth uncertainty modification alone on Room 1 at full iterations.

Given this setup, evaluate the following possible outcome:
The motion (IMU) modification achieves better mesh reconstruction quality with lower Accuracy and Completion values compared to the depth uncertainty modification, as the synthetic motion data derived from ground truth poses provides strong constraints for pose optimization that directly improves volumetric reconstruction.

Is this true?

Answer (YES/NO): NO